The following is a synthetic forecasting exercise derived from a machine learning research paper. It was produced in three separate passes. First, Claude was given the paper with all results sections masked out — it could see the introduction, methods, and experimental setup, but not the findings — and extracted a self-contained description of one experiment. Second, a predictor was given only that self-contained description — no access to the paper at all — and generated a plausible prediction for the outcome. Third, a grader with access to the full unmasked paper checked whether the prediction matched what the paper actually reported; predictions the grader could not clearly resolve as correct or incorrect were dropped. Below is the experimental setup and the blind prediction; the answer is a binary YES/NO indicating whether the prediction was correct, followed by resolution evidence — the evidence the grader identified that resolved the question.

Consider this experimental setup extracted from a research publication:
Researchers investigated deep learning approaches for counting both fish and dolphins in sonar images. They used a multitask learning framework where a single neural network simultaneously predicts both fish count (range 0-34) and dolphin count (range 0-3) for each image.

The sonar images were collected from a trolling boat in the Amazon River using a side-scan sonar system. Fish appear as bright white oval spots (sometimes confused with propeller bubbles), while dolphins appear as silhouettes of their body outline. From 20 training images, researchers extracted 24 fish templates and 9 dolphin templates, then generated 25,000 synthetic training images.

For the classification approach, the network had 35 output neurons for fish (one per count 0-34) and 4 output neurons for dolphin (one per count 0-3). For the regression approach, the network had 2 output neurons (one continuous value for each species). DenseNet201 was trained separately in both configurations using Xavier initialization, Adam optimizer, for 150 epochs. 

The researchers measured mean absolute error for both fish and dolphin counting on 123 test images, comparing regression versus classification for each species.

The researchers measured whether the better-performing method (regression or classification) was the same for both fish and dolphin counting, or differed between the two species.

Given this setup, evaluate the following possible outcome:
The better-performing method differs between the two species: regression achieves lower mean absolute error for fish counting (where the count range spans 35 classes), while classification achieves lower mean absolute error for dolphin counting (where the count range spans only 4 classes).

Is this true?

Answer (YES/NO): NO